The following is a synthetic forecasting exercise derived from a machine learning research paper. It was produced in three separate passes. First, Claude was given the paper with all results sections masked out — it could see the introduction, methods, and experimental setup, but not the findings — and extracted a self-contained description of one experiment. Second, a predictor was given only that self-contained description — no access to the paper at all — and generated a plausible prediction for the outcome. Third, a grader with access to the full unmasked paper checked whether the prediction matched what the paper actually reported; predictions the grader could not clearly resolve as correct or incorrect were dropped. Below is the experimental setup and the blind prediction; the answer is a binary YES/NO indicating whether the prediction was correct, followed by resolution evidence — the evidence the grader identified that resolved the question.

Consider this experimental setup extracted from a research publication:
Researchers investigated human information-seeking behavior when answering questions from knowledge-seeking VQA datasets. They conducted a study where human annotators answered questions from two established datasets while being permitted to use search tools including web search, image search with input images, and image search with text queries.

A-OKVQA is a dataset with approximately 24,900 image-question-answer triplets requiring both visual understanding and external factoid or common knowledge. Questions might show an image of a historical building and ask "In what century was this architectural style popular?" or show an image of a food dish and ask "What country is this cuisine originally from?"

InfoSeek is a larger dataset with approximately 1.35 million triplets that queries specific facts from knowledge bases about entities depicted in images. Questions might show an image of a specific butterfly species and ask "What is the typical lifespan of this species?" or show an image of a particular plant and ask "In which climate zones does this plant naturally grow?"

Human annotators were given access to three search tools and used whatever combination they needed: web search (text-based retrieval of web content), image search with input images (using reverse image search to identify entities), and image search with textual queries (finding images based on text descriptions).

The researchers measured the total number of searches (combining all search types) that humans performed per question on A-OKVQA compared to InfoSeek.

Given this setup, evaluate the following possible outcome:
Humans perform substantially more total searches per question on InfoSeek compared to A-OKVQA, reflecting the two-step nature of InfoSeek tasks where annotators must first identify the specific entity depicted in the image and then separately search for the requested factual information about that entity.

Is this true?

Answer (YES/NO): YES